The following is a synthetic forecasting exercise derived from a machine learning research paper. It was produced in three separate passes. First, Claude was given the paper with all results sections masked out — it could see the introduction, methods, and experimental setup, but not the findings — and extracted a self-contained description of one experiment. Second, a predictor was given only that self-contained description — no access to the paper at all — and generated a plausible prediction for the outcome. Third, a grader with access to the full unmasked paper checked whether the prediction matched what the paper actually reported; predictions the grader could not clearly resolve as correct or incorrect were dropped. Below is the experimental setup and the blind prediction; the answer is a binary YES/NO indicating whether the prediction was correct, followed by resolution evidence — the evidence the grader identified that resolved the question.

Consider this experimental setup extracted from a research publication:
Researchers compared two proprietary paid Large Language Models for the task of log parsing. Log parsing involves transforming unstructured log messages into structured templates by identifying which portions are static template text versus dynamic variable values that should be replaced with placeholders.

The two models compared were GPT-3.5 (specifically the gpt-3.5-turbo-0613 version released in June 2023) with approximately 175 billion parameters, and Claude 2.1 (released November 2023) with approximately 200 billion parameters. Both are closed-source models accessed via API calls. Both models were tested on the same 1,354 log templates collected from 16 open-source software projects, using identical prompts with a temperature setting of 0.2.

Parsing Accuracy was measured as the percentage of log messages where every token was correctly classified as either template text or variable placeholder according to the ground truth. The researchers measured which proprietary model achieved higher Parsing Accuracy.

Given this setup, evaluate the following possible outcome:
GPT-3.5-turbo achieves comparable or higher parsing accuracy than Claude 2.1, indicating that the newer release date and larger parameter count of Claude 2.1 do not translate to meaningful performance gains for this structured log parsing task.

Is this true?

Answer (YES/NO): YES